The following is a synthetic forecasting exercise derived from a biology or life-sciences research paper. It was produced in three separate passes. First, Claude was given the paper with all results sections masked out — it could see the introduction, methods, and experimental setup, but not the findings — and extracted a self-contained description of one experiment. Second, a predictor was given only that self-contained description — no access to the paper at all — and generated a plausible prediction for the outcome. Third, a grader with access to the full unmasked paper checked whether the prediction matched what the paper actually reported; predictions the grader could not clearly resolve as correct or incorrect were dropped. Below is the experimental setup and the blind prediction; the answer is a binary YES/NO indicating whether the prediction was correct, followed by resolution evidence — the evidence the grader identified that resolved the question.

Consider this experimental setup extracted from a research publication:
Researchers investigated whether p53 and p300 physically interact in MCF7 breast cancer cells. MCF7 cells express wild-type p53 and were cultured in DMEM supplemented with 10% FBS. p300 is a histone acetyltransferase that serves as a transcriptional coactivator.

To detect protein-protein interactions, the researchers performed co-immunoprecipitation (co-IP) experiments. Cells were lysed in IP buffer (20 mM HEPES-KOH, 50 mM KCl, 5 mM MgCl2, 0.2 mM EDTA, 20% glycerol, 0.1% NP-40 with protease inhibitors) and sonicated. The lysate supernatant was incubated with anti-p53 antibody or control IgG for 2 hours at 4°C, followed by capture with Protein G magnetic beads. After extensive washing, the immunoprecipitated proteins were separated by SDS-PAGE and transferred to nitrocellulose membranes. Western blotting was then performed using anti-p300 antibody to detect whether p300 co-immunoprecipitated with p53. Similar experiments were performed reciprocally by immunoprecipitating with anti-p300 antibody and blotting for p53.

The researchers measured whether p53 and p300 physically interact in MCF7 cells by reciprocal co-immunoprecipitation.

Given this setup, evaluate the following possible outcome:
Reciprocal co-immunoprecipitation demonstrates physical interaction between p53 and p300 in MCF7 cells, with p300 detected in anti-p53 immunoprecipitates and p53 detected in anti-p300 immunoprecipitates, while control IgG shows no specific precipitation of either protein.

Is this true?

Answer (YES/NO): YES